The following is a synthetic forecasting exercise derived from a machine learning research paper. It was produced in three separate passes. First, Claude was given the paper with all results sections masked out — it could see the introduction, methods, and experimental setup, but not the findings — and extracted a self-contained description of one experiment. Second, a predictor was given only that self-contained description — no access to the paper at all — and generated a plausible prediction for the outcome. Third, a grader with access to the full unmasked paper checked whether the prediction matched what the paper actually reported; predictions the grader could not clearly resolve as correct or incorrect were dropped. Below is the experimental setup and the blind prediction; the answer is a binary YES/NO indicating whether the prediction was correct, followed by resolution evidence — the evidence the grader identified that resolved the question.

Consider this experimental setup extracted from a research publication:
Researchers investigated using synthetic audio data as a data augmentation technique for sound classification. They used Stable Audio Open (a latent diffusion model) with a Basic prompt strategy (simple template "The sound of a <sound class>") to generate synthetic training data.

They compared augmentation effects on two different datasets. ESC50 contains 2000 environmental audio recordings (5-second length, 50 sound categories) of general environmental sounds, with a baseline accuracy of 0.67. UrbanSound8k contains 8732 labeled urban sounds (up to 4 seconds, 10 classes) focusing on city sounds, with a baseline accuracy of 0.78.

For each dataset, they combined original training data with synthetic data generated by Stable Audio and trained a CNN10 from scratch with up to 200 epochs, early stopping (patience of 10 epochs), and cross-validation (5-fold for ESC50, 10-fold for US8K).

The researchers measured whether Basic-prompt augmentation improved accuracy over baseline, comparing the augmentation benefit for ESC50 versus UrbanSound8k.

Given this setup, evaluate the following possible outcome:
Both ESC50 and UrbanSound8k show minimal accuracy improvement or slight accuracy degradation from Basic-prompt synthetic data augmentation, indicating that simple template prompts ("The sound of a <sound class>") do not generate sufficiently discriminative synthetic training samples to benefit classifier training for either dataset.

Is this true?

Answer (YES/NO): NO